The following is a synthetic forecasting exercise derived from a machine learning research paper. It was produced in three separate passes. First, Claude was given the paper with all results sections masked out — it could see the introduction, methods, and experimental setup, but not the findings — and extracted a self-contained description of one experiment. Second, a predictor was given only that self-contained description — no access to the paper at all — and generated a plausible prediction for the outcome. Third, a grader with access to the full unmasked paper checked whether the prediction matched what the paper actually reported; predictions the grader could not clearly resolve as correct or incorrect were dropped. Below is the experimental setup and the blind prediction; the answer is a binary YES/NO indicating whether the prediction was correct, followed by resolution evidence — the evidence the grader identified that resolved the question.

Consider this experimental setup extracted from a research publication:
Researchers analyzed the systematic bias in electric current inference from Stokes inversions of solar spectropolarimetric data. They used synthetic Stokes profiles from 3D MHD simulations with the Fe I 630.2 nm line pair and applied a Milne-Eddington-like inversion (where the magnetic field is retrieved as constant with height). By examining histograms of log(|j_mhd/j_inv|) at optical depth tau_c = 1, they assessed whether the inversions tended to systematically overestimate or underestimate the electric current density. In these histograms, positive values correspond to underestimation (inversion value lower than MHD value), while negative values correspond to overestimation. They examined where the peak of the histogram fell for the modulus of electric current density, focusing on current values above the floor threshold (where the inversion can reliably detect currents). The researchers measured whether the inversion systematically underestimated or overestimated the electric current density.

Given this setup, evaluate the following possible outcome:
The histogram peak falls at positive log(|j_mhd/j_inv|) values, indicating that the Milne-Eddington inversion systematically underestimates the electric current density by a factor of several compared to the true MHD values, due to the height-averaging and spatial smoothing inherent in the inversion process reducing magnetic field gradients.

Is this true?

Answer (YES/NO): YES